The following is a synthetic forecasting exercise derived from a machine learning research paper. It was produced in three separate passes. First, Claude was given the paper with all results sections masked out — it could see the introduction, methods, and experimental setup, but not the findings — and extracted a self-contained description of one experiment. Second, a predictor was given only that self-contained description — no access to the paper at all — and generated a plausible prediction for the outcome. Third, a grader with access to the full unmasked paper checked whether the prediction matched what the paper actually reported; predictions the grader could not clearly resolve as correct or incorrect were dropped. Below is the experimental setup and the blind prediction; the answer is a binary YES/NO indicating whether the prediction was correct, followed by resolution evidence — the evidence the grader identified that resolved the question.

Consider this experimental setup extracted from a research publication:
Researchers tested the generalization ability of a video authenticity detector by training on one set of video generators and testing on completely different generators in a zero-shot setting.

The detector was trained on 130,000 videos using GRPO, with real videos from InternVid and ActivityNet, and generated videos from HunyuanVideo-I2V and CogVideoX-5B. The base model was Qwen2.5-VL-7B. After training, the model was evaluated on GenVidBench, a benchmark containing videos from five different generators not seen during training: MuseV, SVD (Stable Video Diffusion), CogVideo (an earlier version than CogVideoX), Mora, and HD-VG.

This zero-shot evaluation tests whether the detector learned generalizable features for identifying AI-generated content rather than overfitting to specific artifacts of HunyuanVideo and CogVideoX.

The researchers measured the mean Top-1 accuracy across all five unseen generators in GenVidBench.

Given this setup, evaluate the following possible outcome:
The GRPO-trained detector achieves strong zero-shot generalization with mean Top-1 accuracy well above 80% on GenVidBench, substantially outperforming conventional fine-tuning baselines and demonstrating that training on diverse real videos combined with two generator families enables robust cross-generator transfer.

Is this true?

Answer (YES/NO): YES